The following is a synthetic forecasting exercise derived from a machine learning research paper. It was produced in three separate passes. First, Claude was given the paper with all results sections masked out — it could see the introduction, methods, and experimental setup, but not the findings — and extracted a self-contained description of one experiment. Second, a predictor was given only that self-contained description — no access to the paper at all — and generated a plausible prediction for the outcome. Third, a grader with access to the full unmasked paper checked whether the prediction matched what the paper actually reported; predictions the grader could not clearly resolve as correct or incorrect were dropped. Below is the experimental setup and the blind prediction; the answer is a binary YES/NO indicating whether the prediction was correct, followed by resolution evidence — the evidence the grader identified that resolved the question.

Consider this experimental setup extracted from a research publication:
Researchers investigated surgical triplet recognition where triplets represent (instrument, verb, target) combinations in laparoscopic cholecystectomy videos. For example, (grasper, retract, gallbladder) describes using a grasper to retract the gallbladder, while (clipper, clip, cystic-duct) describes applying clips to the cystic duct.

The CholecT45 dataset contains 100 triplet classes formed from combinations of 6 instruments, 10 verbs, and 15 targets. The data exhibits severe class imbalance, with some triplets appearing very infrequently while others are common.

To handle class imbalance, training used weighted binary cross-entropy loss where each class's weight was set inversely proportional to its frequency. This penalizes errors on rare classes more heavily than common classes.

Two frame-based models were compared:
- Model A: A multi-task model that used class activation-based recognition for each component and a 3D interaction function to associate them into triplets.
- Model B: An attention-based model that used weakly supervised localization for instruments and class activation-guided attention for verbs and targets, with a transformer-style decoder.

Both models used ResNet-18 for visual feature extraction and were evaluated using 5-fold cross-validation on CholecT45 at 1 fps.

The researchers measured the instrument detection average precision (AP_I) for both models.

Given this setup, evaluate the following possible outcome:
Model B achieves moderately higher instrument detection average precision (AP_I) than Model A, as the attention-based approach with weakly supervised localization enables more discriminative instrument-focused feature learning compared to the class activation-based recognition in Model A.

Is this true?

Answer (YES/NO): NO